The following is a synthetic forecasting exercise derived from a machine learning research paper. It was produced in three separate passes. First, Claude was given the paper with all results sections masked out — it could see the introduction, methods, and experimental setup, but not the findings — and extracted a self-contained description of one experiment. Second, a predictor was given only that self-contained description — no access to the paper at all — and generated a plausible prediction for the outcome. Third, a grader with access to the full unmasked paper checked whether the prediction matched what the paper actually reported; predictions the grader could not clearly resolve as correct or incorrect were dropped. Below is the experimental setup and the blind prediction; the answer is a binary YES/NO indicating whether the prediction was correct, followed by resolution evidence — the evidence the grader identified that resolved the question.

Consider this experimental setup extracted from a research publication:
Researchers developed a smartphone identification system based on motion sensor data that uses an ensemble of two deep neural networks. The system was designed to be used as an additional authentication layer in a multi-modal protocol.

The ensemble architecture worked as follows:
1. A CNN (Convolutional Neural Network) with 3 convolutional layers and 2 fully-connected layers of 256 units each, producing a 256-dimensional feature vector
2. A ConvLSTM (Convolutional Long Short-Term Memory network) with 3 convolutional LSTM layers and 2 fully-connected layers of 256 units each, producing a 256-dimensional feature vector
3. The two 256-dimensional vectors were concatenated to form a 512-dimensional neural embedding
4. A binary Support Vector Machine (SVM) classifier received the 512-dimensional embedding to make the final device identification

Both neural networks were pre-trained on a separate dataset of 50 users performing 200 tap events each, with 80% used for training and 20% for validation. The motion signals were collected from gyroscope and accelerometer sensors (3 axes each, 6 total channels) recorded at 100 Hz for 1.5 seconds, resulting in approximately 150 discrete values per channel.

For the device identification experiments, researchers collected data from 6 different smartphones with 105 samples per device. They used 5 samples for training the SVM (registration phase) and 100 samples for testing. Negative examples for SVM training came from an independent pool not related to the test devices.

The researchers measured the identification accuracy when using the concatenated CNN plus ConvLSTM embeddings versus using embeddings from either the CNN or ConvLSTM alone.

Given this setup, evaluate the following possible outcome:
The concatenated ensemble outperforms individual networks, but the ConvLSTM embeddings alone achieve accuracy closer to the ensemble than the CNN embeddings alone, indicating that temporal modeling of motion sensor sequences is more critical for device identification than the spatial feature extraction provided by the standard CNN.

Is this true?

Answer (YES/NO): NO